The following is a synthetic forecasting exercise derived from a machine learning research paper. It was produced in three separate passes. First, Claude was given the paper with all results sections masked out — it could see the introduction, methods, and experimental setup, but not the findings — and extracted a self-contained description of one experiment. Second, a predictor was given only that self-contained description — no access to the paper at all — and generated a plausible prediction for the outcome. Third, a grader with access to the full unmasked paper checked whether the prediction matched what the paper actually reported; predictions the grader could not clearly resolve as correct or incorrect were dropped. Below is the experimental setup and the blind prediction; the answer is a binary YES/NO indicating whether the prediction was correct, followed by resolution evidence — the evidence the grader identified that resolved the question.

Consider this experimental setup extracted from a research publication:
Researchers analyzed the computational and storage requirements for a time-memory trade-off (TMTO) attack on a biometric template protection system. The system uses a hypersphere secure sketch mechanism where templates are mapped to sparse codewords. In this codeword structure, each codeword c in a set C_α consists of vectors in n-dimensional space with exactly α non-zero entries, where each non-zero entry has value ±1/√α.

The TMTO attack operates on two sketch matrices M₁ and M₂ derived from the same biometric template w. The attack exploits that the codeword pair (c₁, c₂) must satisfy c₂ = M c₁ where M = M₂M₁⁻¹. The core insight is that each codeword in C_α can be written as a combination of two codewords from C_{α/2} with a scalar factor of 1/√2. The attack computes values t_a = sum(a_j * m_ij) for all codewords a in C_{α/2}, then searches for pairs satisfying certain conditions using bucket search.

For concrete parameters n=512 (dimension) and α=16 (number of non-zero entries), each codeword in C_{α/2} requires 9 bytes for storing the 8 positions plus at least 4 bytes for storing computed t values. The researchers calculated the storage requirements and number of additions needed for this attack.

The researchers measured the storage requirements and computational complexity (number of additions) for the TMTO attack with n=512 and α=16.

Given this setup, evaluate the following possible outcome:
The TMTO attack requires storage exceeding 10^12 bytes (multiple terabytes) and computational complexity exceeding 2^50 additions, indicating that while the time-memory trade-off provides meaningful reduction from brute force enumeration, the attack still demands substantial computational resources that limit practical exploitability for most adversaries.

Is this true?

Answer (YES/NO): NO